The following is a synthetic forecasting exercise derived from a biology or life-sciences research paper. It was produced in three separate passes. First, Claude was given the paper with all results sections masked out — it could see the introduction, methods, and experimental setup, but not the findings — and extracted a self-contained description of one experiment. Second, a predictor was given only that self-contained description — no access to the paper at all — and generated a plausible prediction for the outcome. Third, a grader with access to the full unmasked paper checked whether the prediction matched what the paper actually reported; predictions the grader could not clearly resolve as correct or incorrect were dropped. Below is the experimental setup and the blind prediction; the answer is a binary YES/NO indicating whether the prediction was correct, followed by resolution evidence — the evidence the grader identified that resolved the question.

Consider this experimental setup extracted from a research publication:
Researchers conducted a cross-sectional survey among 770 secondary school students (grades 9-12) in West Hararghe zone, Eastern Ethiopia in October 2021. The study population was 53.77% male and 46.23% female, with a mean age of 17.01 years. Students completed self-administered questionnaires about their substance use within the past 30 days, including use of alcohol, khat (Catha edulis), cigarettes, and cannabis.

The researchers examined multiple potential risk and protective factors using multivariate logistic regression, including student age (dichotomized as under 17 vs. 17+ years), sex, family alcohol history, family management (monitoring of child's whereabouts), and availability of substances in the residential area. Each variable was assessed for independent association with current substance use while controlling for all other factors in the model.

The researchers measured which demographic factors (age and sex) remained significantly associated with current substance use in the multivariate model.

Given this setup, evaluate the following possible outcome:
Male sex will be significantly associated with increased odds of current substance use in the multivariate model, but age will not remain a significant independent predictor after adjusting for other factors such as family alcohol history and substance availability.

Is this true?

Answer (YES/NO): NO